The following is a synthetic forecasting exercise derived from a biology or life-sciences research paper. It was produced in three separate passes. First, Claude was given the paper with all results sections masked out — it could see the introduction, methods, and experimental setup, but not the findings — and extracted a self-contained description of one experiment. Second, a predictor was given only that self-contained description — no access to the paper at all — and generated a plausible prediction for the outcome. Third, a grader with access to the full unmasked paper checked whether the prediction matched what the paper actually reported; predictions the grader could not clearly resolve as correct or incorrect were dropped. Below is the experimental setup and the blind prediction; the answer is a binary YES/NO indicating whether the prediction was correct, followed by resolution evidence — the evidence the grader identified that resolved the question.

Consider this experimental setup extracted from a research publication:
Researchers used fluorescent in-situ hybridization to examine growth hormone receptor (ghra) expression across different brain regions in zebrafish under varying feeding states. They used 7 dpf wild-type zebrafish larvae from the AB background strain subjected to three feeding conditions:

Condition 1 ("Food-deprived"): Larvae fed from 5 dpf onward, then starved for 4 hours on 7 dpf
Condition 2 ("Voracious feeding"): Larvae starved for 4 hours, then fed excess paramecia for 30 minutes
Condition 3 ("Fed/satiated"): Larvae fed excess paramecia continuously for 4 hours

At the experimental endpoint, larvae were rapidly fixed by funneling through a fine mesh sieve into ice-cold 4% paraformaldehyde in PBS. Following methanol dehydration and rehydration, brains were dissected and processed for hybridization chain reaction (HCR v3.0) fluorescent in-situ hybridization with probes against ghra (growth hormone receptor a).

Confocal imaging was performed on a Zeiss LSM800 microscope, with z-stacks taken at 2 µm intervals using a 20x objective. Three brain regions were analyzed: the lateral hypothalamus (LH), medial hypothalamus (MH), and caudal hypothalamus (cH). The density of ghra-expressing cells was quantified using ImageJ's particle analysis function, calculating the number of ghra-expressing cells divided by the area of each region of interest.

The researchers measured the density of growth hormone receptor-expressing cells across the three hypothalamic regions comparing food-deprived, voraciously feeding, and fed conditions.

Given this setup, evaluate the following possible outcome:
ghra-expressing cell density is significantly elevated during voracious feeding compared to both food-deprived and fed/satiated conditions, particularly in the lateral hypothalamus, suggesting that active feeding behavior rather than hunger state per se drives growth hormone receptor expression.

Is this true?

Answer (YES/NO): YES